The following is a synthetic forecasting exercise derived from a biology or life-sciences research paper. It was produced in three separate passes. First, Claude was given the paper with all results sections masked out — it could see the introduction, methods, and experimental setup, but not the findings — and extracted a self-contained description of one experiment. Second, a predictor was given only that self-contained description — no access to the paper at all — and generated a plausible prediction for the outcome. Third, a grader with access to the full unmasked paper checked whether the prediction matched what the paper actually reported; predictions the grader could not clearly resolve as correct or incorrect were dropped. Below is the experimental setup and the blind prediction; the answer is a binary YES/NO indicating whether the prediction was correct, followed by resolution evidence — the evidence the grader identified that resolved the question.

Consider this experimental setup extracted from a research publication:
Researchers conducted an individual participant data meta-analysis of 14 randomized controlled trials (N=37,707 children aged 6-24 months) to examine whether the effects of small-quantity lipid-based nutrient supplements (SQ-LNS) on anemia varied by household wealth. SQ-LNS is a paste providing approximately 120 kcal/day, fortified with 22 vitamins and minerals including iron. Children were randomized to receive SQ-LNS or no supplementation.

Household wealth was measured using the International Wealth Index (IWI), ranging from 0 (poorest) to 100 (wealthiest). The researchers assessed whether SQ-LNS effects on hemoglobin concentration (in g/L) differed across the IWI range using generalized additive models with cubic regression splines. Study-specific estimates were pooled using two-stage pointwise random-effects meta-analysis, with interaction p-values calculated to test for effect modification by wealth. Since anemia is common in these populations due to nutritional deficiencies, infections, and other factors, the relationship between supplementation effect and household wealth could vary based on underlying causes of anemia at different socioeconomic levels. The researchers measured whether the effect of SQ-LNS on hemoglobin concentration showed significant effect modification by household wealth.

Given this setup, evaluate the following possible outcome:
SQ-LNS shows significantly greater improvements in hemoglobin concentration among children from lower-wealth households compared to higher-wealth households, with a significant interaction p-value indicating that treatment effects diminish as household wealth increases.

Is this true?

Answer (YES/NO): NO